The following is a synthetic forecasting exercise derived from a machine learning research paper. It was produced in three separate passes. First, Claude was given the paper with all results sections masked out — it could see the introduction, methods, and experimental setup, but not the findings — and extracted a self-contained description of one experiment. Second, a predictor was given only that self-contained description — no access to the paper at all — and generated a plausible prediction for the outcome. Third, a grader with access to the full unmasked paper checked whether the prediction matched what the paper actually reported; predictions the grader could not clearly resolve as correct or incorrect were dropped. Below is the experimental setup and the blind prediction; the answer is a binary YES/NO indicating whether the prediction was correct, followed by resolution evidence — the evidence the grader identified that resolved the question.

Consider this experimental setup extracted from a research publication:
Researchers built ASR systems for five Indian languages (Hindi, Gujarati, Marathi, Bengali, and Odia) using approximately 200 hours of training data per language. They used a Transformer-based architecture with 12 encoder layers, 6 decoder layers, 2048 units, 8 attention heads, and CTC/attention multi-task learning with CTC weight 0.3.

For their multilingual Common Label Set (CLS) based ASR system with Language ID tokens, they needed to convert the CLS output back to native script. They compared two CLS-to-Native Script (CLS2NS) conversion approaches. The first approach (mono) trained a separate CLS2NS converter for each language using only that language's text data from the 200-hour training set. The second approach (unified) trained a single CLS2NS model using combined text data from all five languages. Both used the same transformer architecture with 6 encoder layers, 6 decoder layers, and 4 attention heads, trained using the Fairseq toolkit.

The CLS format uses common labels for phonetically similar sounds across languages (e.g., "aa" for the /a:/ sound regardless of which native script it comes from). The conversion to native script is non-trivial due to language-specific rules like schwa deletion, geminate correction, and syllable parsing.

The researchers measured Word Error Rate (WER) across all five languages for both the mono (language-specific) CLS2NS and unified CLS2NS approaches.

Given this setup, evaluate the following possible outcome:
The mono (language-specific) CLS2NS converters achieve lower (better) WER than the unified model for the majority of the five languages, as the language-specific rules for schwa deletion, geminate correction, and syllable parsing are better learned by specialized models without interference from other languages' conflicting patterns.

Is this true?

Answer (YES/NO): YES